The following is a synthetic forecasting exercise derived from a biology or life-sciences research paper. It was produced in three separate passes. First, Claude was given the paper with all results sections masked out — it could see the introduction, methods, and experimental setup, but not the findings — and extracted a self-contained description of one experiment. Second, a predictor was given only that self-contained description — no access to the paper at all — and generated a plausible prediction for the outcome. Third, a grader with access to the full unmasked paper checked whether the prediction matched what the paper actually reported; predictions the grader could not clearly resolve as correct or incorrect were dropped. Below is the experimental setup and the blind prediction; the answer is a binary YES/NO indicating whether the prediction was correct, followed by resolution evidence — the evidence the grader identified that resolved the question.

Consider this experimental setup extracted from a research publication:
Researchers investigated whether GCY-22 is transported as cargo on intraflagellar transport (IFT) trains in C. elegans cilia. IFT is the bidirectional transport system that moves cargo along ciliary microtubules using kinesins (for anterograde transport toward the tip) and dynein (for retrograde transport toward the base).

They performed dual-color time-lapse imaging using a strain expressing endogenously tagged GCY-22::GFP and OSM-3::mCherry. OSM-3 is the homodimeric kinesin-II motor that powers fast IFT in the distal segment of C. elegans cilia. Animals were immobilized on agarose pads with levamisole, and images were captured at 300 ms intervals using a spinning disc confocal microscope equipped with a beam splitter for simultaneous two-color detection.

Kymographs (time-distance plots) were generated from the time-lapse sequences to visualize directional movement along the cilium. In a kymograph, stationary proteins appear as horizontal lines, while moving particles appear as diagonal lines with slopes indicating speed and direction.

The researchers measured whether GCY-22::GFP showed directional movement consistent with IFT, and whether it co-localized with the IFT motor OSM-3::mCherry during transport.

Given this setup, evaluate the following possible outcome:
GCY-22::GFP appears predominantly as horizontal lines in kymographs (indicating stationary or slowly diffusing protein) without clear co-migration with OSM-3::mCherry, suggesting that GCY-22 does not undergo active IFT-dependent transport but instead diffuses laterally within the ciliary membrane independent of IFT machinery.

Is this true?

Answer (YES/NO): NO